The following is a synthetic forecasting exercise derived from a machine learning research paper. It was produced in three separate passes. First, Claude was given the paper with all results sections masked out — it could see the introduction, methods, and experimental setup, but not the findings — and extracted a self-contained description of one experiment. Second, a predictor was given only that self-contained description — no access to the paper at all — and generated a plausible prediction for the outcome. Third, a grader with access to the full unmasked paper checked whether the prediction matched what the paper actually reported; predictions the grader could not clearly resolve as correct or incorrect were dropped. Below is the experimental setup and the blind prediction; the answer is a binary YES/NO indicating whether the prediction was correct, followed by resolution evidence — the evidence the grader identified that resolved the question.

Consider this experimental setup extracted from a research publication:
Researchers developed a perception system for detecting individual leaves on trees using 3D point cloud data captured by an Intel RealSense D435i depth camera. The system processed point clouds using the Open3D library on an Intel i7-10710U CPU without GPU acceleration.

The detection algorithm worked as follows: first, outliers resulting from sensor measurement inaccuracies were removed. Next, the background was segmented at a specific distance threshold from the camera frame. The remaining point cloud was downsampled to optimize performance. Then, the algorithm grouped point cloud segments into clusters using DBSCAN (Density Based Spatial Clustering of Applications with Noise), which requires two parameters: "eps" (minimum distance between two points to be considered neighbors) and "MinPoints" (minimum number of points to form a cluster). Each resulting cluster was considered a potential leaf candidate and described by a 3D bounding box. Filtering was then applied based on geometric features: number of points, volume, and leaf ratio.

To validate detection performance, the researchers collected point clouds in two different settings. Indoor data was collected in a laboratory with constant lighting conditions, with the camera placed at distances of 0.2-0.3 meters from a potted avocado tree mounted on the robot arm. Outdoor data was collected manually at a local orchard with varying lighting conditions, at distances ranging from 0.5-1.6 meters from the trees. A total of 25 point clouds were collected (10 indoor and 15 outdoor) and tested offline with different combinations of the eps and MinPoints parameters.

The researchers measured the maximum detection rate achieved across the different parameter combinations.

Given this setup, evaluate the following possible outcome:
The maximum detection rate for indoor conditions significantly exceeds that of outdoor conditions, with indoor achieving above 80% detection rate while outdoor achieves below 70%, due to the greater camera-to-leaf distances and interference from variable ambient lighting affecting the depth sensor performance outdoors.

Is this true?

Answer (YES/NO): NO